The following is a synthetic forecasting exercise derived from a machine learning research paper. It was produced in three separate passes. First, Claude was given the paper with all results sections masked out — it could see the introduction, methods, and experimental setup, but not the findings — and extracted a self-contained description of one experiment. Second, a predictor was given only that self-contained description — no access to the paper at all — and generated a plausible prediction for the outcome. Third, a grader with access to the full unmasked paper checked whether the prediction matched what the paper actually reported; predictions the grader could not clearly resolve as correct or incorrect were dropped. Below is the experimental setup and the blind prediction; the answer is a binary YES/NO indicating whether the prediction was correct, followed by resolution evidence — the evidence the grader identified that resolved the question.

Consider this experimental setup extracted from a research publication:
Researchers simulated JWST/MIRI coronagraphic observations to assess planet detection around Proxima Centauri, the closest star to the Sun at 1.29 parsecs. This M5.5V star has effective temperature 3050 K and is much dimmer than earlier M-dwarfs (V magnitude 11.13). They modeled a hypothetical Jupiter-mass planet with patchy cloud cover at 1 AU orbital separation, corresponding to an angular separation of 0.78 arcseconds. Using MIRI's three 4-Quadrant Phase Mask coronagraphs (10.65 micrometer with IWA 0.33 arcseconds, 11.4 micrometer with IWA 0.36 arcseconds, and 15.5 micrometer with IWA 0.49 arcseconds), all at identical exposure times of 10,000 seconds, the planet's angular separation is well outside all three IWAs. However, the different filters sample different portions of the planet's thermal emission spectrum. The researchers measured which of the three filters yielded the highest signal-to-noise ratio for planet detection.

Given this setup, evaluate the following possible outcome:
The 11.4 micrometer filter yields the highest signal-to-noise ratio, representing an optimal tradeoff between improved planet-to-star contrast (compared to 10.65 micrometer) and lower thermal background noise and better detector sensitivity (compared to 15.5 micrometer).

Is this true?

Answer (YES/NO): NO